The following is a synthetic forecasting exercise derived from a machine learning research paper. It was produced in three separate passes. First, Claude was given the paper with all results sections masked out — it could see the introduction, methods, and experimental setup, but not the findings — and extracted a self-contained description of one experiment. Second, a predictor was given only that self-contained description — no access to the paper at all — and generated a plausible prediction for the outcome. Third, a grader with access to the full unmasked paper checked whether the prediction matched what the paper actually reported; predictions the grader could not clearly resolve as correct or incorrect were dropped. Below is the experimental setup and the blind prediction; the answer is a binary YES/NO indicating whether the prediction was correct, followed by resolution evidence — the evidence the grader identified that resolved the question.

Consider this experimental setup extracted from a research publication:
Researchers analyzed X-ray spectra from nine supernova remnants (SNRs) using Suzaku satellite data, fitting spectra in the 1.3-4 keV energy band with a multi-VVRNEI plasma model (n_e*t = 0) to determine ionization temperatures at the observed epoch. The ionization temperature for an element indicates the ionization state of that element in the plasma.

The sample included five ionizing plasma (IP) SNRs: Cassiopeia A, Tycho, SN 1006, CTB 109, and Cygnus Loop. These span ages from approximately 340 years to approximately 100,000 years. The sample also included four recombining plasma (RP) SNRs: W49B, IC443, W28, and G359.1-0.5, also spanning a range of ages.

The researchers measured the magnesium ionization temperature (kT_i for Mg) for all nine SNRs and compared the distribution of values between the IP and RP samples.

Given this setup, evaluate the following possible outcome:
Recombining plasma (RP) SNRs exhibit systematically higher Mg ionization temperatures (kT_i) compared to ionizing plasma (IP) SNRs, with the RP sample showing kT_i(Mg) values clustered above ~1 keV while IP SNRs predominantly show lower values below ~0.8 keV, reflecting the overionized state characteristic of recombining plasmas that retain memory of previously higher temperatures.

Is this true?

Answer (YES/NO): NO